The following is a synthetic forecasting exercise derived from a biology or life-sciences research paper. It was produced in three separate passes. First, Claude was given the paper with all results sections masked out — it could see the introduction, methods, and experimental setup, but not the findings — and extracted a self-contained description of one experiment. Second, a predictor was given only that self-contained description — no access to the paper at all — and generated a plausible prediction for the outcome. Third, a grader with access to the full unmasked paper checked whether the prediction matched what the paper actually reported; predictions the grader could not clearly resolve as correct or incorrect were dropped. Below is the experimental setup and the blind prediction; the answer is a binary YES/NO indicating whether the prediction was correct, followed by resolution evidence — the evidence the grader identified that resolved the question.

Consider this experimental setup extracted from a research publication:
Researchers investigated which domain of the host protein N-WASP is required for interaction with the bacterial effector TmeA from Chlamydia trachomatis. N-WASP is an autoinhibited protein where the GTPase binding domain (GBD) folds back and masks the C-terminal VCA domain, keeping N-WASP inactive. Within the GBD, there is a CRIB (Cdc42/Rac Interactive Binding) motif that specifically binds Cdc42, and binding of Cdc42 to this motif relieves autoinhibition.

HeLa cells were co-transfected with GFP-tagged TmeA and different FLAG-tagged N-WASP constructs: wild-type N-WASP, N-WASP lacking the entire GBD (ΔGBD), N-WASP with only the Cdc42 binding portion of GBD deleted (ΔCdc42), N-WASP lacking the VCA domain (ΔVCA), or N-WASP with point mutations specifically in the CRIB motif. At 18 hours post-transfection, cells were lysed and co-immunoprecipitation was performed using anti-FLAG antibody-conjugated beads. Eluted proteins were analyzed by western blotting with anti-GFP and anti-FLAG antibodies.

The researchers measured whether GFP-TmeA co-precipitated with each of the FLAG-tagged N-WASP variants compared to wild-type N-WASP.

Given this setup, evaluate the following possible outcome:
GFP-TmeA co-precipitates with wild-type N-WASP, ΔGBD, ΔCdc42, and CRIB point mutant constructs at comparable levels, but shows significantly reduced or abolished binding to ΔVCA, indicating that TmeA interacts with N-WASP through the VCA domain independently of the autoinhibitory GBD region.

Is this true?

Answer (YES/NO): NO